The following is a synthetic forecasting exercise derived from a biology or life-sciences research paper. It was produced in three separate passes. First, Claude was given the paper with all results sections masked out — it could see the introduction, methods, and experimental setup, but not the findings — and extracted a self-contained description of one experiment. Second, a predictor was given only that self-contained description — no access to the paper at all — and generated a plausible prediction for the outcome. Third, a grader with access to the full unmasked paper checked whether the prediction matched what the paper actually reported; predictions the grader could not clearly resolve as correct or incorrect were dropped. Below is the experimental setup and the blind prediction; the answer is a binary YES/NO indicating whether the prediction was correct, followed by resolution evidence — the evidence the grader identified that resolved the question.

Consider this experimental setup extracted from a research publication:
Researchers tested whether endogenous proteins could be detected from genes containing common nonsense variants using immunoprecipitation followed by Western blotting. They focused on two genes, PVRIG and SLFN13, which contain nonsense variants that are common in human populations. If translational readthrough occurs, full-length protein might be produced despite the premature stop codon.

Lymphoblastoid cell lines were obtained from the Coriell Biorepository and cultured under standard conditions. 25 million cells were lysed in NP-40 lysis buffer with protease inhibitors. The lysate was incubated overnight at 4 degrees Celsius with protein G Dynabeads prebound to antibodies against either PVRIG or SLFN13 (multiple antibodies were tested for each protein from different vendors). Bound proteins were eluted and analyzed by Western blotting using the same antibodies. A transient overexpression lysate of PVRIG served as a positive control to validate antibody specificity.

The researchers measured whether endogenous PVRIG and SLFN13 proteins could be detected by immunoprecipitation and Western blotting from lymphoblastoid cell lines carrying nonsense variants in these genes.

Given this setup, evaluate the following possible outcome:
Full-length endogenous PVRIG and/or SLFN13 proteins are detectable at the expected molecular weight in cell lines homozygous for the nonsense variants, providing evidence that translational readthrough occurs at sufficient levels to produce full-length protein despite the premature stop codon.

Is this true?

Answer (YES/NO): YES